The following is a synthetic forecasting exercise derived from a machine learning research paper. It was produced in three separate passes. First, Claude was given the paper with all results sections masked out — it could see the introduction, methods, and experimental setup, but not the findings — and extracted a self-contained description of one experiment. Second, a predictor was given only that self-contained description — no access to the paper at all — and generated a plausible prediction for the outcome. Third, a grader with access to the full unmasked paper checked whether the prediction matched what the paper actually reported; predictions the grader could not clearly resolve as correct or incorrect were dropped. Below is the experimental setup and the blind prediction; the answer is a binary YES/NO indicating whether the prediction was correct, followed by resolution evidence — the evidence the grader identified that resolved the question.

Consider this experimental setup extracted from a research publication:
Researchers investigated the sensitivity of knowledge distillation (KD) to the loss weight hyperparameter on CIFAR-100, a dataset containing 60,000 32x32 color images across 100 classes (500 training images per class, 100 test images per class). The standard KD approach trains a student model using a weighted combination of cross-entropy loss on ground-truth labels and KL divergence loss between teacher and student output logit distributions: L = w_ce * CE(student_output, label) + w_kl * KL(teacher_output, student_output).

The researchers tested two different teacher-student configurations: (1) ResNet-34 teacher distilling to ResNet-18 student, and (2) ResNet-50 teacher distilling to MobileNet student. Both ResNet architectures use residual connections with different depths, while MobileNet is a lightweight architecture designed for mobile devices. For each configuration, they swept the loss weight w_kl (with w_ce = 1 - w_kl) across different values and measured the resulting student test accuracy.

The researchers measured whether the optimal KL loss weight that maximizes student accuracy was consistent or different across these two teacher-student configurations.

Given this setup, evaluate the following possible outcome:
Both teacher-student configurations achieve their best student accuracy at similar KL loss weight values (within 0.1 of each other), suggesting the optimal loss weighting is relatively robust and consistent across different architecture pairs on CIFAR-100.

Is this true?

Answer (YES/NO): NO